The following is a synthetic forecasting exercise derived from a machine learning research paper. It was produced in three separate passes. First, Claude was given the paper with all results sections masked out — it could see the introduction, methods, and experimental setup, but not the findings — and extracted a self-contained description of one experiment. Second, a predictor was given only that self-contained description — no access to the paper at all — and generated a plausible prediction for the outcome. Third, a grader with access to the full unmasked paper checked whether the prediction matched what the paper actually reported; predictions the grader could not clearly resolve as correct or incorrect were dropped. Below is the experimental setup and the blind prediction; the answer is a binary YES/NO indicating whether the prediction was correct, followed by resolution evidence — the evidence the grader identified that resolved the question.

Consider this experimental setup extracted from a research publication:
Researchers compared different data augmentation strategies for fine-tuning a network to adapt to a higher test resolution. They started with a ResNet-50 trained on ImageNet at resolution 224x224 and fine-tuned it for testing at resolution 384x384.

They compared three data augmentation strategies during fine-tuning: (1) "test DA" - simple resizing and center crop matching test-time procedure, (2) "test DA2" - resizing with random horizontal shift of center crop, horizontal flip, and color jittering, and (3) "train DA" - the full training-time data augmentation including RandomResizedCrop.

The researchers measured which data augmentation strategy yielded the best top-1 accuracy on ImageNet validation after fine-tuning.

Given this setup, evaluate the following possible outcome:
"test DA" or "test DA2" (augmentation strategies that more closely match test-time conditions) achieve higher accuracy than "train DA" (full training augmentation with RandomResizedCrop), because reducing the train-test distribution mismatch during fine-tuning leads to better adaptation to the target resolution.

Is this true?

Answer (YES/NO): YES